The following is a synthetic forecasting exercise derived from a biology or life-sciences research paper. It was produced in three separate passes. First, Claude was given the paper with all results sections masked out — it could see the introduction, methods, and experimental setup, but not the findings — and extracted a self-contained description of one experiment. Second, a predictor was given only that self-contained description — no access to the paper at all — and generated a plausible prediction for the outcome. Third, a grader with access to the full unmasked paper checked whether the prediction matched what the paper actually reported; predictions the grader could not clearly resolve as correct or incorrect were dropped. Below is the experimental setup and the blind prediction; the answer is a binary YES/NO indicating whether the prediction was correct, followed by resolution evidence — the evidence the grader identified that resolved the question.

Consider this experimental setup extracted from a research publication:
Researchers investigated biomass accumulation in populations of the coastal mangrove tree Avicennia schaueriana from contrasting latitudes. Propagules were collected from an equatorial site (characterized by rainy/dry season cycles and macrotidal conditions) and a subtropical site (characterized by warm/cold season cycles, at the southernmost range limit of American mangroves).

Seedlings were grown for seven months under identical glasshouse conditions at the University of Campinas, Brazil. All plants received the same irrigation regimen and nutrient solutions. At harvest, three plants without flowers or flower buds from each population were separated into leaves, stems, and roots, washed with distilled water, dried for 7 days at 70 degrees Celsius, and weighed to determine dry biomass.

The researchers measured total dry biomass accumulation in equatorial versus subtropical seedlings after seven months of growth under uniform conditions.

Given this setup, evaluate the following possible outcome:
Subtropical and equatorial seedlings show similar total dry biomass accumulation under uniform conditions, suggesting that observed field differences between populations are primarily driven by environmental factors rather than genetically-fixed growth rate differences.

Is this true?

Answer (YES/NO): NO